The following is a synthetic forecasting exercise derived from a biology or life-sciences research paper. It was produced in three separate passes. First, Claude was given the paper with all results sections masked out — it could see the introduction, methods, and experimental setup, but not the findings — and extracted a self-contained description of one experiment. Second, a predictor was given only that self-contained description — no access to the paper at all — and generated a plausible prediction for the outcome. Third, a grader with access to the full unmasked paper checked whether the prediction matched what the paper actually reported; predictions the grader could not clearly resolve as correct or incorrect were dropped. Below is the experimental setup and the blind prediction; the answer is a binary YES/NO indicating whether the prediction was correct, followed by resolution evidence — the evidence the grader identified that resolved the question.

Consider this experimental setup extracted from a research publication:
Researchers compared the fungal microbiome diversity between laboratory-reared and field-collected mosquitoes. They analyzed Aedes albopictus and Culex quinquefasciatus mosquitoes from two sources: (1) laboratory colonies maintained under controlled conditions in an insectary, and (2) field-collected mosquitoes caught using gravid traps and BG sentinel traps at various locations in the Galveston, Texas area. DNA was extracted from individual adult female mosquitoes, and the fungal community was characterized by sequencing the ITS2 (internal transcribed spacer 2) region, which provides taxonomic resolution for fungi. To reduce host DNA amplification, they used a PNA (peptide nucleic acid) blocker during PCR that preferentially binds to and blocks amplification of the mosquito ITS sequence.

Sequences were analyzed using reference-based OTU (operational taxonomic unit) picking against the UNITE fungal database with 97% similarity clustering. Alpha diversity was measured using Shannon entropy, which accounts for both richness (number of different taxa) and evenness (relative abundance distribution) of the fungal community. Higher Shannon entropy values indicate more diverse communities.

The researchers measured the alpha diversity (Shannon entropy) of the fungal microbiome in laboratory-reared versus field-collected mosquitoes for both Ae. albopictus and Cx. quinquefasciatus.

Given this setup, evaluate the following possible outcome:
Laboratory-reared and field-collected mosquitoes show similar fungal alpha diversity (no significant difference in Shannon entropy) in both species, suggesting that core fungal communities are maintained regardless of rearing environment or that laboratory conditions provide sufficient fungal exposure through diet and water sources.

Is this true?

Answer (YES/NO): YES